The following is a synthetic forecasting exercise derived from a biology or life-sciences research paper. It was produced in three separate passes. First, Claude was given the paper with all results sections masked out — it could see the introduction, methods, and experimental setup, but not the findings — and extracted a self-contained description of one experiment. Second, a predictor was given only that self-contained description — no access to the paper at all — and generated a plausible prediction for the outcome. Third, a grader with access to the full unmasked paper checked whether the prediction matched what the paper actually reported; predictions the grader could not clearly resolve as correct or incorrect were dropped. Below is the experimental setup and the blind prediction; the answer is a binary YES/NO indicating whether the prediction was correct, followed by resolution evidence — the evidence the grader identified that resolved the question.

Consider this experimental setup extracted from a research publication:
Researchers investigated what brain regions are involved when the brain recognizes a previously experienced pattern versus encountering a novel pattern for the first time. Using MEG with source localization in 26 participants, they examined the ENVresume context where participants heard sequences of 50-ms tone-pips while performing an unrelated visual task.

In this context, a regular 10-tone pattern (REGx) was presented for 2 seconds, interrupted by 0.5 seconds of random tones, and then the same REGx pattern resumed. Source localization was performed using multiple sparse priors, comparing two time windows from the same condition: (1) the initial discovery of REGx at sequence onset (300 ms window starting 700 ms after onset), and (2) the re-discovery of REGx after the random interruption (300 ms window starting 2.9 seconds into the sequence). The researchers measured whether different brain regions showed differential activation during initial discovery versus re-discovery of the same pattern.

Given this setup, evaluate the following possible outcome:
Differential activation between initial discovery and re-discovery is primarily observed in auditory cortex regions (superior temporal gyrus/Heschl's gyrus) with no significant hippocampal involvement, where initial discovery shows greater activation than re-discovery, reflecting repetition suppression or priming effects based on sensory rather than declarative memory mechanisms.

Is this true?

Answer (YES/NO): NO